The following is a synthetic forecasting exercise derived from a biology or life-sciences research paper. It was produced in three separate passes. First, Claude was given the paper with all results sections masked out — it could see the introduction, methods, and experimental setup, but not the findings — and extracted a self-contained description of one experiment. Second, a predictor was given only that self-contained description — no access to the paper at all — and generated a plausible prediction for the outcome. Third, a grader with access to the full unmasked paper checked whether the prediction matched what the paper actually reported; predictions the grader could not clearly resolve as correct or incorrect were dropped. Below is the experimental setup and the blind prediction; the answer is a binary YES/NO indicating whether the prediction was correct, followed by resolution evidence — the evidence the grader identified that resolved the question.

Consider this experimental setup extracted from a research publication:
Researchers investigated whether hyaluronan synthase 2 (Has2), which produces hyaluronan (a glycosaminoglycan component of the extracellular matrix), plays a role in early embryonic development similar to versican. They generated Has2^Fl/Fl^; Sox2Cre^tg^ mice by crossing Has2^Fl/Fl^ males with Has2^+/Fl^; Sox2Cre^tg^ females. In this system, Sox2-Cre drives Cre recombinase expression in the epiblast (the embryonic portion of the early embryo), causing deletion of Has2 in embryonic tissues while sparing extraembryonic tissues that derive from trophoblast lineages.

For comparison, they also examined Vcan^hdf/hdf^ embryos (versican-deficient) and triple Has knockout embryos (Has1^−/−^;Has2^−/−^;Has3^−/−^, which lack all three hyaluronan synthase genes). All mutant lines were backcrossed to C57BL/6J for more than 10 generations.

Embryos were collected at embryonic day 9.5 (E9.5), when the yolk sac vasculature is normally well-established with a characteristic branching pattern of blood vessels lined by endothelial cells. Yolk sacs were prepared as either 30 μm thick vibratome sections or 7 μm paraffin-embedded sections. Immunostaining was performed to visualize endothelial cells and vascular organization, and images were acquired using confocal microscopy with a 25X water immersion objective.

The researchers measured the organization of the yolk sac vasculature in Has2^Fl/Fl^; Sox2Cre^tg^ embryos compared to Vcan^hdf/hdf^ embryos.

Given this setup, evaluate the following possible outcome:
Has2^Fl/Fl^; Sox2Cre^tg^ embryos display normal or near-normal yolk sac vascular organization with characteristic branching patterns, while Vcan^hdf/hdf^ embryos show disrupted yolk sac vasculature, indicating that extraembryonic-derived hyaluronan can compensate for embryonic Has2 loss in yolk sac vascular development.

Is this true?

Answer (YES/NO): NO